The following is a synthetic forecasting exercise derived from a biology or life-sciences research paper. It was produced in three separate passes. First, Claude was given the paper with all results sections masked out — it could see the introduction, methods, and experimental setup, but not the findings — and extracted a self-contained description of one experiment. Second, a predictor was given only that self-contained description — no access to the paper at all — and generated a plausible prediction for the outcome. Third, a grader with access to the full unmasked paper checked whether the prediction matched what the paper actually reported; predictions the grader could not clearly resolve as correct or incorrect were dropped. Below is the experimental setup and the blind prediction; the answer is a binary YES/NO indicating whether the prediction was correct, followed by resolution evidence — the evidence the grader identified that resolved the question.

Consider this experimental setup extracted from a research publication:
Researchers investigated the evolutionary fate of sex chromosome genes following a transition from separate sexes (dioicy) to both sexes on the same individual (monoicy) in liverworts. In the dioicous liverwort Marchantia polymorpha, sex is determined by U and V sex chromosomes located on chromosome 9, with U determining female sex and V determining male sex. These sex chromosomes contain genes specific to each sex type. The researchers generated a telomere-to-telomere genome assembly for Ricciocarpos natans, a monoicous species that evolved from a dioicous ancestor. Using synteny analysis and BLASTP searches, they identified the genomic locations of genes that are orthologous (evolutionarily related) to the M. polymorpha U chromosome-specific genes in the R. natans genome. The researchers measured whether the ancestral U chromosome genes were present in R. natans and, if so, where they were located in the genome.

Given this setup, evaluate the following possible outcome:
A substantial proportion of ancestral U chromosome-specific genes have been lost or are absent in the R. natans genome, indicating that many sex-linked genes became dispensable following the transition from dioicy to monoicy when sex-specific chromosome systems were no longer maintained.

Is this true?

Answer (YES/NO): YES